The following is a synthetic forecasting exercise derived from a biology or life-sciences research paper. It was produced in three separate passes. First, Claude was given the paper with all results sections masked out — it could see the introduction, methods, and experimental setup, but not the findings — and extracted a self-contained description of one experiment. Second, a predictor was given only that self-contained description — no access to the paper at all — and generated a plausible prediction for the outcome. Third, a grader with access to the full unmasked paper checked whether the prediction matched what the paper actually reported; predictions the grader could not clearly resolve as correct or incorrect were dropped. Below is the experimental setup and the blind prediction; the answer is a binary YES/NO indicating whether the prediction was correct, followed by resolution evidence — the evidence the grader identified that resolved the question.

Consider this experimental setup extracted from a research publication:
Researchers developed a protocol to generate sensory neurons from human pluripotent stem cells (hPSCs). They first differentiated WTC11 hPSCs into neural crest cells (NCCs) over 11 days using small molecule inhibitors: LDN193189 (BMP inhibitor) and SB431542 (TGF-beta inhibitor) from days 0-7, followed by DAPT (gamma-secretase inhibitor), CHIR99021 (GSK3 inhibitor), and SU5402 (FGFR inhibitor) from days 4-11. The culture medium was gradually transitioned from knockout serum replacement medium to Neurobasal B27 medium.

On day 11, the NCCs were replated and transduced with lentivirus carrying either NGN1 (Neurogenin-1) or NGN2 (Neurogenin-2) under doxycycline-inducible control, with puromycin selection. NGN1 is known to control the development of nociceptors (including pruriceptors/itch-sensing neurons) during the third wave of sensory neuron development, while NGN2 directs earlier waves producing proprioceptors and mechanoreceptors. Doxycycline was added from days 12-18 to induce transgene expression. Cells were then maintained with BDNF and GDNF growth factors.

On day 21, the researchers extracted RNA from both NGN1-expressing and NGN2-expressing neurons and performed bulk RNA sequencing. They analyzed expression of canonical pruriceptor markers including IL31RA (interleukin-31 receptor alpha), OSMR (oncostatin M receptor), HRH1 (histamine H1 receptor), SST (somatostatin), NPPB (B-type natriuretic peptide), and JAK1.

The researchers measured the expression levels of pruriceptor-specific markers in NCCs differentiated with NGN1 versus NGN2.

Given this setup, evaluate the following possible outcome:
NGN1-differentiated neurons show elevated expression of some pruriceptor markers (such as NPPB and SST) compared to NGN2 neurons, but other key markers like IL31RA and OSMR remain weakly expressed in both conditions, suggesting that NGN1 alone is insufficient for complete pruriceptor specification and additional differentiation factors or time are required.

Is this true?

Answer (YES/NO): NO